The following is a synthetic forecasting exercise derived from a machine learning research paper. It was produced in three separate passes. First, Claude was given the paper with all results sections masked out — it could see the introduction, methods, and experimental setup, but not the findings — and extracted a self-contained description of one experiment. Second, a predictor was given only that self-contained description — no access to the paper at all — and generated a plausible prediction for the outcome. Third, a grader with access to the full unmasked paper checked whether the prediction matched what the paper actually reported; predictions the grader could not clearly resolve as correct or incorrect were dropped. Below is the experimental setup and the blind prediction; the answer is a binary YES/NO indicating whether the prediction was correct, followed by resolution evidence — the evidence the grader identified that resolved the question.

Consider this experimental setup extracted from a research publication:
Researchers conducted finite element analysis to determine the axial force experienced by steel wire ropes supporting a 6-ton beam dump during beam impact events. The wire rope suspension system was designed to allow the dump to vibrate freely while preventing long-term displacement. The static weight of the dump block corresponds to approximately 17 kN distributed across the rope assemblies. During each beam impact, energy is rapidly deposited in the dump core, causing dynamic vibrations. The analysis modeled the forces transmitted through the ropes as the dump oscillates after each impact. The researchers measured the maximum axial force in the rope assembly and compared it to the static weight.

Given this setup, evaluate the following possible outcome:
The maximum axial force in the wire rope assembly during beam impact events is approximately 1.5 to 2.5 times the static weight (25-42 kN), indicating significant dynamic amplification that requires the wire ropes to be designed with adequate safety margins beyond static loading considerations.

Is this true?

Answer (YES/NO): YES